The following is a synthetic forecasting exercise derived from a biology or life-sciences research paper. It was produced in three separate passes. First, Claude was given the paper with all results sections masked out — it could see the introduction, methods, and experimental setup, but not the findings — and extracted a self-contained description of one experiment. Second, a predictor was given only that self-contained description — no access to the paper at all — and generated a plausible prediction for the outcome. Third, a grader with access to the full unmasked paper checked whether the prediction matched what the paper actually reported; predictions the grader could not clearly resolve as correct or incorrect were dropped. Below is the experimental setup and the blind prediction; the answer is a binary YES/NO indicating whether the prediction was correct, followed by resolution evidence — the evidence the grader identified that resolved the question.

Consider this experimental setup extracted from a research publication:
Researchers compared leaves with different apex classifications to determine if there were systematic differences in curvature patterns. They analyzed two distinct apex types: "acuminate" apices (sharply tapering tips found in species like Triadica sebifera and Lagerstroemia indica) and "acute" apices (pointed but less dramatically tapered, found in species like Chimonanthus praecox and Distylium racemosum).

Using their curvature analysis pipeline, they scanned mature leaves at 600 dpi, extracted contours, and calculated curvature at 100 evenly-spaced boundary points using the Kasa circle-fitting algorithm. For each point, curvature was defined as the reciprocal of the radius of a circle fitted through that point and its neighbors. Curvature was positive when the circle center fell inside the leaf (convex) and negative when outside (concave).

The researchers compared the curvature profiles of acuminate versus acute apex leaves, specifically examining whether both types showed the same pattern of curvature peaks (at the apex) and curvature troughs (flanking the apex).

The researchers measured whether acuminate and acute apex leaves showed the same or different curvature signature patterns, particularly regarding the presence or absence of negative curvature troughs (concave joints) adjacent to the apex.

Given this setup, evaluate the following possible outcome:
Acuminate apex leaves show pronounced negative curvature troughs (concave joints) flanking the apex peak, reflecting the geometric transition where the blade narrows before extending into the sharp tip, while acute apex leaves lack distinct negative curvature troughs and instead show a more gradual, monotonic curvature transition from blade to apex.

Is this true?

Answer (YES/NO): YES